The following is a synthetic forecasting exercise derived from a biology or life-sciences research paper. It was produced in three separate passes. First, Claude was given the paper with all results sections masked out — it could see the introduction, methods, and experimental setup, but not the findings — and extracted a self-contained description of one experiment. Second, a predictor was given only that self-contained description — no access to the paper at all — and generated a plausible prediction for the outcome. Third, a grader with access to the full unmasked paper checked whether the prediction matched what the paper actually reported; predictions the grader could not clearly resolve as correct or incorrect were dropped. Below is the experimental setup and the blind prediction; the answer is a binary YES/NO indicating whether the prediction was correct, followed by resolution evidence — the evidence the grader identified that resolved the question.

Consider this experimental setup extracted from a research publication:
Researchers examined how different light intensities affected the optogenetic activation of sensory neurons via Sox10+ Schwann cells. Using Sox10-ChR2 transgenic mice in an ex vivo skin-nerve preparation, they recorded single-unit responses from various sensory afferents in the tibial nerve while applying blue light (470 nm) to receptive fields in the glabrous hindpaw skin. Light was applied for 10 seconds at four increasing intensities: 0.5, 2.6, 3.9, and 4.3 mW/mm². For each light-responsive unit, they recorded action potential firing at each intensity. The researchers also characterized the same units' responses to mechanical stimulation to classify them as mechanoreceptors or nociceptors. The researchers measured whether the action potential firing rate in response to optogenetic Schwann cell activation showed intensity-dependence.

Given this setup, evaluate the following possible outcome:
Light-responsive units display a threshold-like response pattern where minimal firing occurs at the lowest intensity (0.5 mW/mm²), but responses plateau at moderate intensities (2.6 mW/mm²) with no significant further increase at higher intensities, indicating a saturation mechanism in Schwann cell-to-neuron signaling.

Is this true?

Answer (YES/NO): YES